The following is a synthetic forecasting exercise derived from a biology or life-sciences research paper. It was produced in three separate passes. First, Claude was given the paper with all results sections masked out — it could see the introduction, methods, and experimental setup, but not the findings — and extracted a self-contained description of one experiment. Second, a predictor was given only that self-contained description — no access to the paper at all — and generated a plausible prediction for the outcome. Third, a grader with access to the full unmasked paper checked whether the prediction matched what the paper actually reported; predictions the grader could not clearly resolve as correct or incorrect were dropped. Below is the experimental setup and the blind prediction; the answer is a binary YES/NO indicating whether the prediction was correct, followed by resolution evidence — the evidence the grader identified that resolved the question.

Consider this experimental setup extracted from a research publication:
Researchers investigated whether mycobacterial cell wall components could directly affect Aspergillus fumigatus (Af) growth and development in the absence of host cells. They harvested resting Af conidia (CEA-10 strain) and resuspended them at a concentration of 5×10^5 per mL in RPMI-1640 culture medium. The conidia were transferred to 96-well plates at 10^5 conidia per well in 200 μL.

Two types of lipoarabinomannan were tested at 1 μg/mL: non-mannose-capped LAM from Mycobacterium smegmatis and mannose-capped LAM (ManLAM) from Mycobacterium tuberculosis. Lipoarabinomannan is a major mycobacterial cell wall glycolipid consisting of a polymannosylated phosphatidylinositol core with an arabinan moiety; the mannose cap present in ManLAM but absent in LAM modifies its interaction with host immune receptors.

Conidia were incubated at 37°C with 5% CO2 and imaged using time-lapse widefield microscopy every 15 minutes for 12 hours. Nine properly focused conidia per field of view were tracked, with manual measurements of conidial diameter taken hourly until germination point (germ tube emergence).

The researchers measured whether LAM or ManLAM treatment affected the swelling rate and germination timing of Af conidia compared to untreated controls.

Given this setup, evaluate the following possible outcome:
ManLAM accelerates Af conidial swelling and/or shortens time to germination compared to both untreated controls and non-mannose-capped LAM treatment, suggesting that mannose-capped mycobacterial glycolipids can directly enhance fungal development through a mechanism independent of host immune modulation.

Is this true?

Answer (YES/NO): NO